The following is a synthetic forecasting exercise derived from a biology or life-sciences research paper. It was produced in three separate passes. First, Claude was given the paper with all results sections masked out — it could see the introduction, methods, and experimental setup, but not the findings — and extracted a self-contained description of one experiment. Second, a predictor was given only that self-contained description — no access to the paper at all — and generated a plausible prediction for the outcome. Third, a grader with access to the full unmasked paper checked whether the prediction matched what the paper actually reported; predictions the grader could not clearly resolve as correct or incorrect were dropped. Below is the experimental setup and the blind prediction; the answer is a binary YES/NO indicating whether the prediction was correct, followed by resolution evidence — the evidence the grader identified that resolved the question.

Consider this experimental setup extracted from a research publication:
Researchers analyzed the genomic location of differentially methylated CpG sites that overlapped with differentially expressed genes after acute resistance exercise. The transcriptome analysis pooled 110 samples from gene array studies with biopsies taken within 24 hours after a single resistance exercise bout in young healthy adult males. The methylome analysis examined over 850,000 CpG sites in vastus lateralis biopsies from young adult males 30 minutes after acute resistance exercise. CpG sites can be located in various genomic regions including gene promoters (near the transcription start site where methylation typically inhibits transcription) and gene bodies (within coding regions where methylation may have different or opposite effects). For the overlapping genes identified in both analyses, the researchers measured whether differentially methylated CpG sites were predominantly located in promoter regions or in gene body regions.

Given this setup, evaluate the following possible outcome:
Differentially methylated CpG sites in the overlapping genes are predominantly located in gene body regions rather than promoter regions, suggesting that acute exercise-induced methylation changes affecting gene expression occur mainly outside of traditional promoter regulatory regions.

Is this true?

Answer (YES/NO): NO